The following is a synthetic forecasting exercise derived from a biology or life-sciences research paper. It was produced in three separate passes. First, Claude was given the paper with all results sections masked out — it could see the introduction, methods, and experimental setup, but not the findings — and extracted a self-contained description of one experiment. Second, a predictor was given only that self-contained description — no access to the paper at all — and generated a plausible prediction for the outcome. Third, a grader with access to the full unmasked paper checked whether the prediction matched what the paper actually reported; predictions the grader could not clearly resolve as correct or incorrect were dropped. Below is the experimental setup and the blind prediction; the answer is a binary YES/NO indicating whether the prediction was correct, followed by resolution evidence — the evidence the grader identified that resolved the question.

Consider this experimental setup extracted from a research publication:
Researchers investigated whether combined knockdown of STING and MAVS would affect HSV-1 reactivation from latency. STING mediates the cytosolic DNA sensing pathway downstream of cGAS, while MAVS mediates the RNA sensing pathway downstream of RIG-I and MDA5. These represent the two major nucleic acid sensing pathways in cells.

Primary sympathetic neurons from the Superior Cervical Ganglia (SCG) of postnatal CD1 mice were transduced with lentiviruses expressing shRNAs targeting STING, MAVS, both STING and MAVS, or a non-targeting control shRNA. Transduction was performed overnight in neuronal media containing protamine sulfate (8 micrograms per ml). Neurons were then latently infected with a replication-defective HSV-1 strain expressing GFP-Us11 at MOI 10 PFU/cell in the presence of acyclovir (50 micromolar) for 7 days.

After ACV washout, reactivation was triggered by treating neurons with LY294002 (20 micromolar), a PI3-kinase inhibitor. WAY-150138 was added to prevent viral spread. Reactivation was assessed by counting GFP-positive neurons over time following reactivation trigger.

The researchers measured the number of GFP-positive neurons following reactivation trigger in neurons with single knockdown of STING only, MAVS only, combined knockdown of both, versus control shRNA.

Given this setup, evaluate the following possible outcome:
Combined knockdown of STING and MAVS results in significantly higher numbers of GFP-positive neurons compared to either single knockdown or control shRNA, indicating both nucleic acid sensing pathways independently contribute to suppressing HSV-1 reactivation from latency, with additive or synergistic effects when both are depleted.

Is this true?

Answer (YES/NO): NO